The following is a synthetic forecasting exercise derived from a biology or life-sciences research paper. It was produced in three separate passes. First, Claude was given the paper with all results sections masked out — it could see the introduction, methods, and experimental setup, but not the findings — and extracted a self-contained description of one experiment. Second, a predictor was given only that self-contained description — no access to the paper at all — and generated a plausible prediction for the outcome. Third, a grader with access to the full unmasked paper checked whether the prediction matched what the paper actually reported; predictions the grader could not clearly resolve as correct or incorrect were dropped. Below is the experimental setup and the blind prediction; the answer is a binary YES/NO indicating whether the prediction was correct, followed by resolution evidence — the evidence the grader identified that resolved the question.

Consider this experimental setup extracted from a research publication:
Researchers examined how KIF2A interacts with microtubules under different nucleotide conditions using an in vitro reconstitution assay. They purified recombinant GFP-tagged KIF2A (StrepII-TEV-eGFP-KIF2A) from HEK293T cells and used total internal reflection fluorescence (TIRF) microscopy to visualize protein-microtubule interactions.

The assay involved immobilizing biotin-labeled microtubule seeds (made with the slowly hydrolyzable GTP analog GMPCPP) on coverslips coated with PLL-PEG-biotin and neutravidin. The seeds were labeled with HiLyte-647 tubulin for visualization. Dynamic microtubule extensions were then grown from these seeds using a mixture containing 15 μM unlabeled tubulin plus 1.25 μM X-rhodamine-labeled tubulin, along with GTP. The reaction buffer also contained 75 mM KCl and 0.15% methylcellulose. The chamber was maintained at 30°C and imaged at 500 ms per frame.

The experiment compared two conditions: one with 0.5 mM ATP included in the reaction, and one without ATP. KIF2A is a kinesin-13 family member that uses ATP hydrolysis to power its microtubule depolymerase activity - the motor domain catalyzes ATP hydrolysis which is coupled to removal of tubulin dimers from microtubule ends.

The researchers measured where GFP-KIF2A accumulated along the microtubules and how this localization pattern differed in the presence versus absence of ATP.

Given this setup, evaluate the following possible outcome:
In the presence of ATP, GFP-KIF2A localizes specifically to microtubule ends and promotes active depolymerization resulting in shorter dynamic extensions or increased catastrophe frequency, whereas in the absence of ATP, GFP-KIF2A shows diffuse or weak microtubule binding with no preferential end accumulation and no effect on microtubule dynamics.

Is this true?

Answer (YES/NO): NO